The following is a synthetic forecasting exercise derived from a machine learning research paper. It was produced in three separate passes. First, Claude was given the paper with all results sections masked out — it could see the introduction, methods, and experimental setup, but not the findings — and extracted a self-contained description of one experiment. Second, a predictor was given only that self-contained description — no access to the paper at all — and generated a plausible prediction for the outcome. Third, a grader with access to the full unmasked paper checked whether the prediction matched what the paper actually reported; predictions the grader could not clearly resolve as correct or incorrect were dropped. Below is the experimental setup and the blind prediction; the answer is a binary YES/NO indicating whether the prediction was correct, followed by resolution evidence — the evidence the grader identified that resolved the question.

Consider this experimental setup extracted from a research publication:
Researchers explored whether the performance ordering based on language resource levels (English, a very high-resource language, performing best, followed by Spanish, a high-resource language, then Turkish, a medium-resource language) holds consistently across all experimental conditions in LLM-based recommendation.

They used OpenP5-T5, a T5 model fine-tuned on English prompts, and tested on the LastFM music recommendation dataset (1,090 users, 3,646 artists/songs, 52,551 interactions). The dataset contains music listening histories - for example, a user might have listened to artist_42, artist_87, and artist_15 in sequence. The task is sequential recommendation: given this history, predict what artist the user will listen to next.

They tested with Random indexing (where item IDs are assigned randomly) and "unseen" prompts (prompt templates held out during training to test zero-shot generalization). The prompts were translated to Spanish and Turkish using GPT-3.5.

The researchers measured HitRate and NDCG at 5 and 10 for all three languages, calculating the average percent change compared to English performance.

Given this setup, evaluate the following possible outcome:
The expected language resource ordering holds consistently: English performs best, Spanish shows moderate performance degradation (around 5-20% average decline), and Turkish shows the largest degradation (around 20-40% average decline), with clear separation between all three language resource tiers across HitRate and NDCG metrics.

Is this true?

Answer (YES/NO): NO